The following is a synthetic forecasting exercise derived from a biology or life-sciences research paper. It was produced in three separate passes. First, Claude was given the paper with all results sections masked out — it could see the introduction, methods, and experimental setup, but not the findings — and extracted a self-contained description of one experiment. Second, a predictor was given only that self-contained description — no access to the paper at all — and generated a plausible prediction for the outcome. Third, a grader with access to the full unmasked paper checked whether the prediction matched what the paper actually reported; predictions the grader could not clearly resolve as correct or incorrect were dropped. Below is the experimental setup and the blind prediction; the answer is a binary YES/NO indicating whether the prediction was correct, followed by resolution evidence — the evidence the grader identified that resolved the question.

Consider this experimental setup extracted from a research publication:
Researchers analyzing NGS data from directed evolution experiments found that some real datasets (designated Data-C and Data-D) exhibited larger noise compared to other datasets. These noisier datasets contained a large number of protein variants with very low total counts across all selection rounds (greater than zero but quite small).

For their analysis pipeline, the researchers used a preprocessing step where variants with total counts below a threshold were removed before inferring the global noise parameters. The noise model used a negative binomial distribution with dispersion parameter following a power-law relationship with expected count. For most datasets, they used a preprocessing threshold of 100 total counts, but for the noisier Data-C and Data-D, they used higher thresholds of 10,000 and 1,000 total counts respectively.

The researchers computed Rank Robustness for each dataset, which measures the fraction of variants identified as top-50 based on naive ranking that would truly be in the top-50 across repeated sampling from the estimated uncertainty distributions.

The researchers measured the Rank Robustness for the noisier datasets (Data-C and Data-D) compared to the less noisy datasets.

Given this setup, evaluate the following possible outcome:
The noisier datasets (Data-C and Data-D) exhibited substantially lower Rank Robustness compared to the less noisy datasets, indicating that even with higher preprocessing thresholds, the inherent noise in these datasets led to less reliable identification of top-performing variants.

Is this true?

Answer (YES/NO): YES